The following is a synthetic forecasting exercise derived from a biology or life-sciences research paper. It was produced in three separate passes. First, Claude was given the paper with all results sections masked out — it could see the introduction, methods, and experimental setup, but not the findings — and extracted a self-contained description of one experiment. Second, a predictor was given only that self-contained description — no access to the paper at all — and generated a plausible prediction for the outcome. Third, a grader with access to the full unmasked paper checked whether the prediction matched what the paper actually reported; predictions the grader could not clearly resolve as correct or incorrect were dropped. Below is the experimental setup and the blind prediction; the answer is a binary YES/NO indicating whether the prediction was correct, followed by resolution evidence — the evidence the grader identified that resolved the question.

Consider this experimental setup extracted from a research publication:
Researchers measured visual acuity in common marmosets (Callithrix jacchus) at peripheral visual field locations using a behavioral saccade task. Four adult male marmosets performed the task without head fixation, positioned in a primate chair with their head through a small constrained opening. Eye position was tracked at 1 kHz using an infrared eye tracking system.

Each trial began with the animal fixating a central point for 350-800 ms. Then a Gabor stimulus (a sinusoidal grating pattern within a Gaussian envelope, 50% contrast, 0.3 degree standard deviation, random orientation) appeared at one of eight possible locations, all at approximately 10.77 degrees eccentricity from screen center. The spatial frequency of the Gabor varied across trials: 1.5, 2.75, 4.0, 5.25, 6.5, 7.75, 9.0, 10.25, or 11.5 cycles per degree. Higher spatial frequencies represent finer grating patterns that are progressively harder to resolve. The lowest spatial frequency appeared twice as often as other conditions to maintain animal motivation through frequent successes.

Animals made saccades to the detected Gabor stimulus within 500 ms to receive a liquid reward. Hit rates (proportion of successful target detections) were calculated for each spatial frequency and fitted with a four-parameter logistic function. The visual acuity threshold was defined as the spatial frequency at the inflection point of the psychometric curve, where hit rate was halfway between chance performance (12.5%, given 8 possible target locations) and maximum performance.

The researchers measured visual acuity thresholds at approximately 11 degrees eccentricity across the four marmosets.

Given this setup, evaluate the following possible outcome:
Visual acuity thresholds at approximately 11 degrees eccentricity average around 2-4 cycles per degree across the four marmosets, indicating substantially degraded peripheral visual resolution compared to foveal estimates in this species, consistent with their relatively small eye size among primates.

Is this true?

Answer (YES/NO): NO